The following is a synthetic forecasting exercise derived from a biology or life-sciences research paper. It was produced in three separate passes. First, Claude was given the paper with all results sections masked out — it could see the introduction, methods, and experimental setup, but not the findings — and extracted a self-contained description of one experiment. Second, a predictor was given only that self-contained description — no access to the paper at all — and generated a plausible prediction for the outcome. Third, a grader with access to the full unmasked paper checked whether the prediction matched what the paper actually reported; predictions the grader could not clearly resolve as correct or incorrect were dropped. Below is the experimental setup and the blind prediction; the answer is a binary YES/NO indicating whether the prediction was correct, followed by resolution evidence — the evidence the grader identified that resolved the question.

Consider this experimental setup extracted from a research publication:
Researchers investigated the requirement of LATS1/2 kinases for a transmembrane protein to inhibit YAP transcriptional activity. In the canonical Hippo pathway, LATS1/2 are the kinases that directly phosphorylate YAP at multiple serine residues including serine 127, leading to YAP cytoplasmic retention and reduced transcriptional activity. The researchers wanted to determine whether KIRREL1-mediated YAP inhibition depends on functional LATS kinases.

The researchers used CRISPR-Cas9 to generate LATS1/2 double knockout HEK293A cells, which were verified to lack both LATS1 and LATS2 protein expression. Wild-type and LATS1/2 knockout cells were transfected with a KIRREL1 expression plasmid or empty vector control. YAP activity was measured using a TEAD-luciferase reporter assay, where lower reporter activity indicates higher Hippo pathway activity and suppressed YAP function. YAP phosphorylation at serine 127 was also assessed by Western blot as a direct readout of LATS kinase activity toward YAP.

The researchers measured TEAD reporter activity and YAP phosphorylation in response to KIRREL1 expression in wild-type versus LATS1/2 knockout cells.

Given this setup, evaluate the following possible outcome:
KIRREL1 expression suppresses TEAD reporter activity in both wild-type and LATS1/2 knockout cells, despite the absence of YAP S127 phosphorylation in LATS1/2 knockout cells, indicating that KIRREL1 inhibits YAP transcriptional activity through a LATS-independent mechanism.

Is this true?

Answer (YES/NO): NO